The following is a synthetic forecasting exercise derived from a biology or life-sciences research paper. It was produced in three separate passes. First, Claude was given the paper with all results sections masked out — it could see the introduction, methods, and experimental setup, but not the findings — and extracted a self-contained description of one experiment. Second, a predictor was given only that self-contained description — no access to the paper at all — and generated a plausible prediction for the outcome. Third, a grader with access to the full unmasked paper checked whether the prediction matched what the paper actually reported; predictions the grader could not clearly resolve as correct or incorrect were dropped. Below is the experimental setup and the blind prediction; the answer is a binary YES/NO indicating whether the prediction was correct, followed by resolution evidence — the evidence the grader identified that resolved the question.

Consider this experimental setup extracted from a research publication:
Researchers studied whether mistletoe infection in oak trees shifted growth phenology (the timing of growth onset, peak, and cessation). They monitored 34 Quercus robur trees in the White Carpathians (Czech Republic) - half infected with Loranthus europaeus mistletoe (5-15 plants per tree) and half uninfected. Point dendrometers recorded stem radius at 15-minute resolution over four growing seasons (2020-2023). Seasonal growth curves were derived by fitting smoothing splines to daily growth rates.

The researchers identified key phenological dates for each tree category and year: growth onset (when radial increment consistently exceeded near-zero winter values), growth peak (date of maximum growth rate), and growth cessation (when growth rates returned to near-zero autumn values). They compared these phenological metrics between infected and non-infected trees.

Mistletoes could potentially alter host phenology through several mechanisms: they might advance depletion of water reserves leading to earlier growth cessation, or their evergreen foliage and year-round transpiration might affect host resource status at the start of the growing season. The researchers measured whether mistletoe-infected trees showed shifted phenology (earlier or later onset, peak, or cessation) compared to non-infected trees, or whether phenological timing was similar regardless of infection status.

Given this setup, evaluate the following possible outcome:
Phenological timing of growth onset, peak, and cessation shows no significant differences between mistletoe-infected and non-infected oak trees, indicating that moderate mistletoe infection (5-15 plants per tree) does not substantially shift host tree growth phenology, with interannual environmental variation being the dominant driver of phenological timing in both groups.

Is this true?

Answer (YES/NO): YES